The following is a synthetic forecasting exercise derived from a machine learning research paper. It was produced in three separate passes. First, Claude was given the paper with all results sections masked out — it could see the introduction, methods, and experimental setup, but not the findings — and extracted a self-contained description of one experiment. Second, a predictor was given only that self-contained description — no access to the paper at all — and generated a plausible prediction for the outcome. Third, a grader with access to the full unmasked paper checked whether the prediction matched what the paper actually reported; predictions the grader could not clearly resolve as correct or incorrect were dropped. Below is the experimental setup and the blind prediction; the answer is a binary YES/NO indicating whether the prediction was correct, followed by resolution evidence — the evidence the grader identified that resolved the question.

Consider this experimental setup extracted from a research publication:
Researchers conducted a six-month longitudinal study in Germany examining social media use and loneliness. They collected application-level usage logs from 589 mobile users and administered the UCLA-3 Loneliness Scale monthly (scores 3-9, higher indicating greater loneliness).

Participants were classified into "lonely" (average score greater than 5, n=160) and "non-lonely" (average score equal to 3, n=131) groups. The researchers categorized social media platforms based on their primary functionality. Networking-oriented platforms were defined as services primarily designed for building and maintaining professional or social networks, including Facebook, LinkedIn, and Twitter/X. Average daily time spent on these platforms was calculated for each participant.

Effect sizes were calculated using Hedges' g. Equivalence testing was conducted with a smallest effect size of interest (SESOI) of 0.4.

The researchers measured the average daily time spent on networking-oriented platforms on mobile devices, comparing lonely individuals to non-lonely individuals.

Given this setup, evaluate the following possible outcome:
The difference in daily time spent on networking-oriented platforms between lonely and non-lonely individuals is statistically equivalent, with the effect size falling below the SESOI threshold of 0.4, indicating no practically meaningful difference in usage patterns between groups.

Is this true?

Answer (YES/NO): NO